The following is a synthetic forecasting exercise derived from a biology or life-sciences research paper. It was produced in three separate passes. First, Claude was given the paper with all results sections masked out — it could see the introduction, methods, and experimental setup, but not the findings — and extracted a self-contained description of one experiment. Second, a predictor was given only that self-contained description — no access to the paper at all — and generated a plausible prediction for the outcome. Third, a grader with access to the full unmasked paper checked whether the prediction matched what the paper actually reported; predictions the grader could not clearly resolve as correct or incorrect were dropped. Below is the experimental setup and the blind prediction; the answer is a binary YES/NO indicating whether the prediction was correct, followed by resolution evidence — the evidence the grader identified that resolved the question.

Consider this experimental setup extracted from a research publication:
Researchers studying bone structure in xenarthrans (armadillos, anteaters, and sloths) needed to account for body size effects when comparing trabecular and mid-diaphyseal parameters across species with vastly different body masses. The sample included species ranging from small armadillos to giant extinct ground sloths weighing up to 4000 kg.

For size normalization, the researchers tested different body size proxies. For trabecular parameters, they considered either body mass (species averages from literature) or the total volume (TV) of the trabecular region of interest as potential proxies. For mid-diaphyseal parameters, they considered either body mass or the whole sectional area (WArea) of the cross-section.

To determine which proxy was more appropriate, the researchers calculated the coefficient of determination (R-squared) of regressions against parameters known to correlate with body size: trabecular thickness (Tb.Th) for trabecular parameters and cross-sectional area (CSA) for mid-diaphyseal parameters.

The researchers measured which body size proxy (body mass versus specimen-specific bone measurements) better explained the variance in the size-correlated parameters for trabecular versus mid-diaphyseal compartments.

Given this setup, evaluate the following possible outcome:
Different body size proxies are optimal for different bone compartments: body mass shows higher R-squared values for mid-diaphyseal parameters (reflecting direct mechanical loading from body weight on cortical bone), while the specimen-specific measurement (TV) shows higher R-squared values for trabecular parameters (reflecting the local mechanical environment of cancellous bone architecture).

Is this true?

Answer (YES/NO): NO